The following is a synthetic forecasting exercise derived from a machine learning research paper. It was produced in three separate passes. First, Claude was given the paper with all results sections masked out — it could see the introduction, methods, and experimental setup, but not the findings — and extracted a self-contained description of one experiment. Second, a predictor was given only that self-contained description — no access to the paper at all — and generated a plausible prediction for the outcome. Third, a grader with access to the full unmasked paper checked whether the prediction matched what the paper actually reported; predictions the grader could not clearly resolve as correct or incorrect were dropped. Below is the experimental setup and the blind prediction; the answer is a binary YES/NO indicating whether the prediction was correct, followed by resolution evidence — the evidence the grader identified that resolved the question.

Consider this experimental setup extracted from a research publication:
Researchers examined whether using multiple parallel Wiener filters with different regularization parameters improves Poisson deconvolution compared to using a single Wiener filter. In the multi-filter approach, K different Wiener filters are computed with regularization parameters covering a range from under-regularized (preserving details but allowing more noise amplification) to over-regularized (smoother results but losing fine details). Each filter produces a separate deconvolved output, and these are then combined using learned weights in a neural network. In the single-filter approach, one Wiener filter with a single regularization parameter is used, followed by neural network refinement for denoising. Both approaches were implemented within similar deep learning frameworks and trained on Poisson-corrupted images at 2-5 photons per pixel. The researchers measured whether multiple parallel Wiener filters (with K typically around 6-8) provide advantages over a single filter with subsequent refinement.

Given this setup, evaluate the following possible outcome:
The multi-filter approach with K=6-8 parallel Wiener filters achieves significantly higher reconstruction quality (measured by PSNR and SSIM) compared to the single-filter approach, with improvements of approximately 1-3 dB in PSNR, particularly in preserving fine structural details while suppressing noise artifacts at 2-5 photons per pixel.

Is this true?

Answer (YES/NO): NO